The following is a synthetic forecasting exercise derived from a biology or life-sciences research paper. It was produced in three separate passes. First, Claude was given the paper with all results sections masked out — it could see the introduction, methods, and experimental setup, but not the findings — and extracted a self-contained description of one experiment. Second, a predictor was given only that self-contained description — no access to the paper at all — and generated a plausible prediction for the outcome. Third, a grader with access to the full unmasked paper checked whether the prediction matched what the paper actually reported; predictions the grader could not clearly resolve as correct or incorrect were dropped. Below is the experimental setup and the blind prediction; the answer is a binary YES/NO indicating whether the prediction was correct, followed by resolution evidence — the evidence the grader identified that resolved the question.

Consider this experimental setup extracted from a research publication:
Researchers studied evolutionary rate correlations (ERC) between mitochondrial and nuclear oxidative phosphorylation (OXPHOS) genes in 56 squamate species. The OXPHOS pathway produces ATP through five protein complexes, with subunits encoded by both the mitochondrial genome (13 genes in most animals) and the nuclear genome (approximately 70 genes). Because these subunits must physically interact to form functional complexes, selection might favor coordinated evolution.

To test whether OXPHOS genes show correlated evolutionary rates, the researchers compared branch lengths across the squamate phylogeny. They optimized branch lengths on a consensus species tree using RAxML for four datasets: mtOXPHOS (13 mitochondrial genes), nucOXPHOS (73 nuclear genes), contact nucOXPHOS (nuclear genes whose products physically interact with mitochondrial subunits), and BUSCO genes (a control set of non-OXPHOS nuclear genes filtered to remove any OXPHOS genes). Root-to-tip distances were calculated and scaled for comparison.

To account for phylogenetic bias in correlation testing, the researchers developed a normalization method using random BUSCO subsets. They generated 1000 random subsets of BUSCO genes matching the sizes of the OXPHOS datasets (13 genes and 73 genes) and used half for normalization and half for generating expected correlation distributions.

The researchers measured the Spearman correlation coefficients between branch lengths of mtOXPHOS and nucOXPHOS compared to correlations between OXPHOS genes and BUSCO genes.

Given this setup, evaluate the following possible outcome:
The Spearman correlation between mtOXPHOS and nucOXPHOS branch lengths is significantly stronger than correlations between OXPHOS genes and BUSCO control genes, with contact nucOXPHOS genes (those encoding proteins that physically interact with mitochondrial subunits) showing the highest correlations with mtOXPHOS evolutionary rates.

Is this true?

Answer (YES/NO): YES